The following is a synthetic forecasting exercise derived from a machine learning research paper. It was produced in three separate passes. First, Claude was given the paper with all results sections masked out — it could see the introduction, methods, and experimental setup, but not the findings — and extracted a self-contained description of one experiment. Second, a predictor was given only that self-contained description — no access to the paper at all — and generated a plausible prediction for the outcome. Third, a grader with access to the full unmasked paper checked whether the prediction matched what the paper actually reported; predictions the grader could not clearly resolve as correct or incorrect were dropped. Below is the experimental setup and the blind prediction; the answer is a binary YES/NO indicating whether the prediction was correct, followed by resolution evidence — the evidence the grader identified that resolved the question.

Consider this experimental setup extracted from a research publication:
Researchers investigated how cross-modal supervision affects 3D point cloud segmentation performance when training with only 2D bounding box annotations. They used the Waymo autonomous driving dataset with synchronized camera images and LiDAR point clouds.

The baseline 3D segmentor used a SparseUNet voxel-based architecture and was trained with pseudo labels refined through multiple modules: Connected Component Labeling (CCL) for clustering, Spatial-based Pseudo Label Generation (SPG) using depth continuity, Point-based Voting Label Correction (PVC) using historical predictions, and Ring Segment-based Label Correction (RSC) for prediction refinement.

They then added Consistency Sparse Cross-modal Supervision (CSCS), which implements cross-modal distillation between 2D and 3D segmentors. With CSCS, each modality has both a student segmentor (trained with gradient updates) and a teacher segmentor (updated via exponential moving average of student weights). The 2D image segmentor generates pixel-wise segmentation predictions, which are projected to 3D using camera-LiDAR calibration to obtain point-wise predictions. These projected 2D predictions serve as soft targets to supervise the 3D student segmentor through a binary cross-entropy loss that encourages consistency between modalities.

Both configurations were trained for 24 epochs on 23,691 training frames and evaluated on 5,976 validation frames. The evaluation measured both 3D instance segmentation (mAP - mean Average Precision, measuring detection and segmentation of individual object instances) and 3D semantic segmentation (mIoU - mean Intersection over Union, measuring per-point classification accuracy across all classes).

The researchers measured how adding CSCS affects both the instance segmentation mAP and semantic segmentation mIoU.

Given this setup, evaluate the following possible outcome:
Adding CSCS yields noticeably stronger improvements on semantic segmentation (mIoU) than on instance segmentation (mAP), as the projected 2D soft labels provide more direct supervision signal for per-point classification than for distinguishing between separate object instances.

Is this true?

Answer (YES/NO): NO